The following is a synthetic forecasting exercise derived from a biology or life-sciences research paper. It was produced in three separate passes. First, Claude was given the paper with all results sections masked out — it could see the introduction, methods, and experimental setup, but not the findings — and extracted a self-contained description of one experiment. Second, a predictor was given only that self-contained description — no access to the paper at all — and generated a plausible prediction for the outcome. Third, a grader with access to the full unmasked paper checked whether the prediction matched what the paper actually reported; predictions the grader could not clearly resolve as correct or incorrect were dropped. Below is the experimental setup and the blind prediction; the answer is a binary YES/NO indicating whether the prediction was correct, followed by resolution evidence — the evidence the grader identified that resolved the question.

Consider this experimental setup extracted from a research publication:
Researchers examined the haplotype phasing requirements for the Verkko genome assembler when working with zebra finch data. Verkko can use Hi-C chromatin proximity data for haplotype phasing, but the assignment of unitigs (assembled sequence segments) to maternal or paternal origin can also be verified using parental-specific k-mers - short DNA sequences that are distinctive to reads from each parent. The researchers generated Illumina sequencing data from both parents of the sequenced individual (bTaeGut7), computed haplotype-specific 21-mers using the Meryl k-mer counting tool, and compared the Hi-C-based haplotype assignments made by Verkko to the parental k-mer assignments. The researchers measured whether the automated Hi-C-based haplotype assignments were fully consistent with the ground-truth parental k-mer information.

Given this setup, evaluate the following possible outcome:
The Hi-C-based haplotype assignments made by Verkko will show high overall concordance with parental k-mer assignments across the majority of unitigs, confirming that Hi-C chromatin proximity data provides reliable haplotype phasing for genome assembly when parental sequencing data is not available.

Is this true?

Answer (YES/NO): NO